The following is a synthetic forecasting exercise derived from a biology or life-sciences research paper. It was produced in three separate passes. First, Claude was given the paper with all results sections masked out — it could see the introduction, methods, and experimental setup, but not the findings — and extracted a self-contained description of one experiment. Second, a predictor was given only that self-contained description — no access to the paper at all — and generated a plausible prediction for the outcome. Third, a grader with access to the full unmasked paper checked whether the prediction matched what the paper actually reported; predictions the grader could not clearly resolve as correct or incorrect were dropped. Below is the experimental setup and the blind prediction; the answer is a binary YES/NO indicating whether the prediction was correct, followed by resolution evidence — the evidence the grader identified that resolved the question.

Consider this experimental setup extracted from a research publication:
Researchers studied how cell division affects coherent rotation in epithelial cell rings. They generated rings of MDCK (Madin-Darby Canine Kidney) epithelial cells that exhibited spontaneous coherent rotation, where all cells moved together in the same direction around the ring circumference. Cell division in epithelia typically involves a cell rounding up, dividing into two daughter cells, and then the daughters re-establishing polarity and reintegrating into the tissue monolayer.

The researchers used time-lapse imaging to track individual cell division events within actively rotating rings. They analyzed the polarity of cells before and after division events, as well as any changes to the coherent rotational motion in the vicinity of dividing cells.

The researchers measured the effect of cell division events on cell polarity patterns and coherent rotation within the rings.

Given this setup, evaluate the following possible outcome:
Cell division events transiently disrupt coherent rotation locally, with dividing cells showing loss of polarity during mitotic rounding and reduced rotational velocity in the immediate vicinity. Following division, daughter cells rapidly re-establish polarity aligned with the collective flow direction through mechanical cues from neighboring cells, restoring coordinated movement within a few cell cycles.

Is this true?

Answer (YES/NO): NO